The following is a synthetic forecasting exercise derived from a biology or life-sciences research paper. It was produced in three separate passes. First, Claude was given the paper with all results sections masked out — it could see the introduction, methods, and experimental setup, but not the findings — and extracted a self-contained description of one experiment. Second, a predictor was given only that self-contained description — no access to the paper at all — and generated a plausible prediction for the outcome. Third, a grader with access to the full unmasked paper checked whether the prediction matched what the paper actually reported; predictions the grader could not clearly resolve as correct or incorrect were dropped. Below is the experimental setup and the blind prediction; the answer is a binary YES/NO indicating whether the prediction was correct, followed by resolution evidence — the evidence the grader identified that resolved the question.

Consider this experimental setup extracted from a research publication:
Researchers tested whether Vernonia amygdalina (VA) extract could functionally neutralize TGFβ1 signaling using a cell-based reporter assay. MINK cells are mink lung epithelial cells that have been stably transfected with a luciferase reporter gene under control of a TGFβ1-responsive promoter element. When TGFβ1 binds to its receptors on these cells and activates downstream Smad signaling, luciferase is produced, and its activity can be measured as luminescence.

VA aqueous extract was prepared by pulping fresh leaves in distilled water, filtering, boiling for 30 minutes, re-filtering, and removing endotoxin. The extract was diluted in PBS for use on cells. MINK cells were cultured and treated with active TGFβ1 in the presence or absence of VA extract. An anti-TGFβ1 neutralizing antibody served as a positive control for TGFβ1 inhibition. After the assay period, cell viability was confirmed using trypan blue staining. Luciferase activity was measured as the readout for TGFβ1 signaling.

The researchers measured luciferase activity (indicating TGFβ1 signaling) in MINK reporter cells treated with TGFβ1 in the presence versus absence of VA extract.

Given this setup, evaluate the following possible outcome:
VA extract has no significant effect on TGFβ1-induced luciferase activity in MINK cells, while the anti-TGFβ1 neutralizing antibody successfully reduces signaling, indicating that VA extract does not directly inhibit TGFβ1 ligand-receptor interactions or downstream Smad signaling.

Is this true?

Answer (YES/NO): NO